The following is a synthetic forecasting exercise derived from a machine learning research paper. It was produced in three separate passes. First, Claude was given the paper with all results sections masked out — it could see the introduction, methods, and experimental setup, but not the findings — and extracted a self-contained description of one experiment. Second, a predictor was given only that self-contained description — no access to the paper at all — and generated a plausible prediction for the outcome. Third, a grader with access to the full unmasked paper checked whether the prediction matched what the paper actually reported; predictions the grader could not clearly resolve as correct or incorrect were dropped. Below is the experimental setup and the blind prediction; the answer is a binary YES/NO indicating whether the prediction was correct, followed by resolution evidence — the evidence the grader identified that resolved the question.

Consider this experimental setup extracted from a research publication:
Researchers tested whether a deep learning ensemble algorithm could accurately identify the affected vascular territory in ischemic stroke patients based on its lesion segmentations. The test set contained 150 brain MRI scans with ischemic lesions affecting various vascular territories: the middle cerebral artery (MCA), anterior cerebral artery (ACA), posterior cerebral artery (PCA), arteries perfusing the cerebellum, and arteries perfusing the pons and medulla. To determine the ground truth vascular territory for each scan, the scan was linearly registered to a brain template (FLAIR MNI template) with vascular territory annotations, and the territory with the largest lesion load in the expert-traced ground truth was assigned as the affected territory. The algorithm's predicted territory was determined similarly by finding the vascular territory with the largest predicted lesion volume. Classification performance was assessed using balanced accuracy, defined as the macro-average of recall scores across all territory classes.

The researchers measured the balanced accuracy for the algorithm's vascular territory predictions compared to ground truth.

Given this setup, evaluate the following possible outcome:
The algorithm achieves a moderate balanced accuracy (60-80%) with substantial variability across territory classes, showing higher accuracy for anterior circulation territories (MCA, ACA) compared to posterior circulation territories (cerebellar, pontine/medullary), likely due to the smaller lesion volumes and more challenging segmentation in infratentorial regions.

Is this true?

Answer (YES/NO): NO